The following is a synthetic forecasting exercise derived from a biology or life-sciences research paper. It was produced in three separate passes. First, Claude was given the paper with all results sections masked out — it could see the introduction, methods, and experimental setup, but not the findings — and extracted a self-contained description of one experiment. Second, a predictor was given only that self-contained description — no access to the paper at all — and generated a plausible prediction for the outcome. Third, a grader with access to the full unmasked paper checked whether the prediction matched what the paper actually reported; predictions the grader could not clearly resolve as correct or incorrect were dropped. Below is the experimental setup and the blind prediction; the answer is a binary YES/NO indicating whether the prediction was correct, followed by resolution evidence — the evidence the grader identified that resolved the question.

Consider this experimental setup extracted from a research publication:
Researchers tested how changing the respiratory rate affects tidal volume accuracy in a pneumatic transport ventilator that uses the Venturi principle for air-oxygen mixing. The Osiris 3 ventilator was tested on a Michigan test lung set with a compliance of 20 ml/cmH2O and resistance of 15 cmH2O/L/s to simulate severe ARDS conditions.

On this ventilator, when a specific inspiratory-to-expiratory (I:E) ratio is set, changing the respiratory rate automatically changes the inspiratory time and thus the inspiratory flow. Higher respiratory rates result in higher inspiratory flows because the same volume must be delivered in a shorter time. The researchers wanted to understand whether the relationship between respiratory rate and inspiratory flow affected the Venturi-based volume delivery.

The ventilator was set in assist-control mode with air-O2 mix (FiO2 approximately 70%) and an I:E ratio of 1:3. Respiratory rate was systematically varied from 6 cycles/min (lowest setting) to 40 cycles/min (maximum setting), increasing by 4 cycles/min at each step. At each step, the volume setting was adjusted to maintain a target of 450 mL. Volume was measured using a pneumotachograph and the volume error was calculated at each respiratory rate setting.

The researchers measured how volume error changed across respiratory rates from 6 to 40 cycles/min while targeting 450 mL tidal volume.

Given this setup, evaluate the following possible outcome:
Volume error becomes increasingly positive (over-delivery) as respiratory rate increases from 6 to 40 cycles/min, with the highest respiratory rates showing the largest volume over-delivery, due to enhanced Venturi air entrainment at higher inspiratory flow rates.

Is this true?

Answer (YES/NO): NO